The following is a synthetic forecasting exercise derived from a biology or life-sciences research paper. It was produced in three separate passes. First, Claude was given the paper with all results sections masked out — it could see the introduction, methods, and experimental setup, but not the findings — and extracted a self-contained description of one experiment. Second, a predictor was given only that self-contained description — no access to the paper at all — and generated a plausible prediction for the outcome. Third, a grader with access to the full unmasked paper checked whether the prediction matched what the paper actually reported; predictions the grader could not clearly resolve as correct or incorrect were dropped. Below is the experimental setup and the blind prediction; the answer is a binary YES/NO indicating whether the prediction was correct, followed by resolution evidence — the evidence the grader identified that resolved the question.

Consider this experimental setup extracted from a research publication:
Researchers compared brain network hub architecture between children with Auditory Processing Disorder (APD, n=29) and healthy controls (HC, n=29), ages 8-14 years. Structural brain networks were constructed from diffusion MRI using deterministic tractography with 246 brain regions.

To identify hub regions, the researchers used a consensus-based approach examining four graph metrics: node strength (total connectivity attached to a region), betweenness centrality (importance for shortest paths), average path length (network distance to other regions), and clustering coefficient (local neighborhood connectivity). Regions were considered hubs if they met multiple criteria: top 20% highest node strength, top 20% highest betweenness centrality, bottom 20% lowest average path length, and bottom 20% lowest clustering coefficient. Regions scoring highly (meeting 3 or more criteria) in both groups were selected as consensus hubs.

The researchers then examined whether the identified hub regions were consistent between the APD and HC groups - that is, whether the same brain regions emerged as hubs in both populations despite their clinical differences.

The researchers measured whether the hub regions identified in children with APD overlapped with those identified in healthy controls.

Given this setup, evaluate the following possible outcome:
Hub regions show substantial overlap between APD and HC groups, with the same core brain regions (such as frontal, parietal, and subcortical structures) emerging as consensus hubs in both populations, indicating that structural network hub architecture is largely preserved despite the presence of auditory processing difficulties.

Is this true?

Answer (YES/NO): YES